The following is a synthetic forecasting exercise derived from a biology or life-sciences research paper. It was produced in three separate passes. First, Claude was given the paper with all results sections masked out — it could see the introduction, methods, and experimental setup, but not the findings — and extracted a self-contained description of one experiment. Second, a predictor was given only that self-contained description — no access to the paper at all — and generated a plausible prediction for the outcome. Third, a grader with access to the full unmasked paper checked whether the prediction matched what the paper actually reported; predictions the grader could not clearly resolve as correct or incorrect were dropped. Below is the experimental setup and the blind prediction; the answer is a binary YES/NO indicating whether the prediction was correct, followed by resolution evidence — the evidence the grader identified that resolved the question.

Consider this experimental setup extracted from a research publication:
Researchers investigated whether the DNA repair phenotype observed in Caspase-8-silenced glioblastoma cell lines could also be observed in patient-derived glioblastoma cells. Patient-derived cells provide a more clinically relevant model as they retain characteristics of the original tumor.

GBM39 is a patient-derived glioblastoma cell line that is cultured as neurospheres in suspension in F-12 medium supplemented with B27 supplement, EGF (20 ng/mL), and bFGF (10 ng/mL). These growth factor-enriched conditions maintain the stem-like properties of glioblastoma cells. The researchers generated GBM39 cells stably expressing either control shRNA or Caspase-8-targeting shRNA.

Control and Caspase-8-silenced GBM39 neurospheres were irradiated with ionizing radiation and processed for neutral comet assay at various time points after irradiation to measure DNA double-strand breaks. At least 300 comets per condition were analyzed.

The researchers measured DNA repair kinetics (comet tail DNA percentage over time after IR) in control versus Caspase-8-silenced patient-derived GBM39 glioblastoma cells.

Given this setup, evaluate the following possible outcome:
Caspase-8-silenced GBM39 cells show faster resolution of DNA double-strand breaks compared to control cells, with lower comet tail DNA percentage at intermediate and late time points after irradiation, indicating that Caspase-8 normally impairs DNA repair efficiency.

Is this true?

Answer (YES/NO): NO